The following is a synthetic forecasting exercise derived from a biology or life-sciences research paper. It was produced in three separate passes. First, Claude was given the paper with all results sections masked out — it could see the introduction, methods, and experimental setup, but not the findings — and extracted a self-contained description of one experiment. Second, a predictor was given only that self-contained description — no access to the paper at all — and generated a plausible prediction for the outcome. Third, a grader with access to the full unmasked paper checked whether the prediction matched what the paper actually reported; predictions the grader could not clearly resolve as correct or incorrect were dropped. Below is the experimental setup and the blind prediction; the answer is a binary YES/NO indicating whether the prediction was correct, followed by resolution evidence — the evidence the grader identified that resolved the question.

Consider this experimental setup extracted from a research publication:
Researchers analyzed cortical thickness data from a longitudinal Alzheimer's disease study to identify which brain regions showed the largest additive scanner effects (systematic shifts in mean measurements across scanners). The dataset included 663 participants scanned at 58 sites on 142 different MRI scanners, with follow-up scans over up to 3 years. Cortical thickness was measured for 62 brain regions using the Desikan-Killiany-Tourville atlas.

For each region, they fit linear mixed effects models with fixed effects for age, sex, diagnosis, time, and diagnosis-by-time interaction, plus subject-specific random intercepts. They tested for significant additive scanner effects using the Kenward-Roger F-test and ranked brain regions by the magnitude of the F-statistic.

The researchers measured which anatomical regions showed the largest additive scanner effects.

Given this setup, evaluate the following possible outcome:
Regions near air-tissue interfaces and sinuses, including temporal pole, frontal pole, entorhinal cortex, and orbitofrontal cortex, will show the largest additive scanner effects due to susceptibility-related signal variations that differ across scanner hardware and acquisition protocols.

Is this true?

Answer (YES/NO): NO